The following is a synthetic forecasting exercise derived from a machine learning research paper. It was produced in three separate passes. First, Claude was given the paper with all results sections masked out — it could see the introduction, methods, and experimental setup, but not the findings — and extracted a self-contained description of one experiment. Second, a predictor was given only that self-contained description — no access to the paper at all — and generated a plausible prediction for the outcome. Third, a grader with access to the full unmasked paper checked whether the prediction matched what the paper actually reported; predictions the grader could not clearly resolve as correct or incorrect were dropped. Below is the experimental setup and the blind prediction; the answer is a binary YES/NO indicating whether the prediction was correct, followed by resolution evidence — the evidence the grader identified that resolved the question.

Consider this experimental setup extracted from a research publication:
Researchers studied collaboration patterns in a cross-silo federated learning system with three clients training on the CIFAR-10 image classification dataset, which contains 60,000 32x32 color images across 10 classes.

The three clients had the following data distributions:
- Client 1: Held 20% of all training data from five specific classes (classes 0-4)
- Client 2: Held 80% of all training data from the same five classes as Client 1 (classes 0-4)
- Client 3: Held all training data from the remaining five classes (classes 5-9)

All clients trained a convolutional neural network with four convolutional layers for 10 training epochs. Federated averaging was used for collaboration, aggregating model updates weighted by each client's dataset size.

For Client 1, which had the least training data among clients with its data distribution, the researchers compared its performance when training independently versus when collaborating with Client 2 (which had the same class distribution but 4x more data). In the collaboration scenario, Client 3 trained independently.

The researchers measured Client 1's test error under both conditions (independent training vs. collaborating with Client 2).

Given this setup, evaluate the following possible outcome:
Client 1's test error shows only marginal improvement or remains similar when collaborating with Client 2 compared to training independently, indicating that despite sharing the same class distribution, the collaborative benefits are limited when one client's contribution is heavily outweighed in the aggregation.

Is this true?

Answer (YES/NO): NO